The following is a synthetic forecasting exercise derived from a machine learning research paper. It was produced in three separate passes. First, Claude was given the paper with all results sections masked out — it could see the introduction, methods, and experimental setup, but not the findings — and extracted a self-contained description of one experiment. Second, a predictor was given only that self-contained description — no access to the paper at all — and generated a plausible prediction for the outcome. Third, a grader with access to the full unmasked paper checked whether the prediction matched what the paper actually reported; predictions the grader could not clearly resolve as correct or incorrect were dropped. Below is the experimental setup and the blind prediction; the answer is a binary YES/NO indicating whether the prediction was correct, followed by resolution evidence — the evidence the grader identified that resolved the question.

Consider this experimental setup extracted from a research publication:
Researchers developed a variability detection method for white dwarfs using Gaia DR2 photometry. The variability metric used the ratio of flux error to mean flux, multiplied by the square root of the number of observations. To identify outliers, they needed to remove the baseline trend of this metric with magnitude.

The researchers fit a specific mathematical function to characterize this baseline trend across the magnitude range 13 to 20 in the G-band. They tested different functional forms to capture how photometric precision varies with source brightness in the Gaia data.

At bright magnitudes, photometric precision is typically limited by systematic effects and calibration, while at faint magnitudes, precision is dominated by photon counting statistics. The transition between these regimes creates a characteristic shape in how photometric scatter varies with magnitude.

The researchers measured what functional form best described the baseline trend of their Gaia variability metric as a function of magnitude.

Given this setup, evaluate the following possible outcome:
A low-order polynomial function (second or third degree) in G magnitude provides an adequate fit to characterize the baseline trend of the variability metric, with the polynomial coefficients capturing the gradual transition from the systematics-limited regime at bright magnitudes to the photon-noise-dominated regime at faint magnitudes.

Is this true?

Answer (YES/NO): NO